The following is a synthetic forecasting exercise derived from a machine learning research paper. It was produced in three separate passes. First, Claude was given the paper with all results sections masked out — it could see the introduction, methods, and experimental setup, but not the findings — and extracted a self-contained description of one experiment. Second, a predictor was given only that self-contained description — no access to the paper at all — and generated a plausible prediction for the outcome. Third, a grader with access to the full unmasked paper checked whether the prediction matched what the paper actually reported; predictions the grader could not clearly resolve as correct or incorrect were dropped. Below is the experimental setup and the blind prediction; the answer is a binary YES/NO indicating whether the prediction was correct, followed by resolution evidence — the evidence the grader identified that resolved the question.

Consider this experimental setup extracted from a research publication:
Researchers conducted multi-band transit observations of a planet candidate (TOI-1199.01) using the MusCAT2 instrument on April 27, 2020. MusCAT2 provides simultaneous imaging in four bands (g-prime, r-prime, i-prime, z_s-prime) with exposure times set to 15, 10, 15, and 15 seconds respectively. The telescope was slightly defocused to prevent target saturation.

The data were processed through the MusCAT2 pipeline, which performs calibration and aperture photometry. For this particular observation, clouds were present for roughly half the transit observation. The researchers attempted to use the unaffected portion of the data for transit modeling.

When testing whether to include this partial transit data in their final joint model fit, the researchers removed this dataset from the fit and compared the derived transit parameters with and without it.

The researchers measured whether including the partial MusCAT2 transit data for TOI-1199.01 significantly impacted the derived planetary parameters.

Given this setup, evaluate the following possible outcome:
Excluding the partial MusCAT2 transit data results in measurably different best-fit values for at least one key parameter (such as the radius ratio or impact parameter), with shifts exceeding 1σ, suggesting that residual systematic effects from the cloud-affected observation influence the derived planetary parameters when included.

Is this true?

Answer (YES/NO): NO